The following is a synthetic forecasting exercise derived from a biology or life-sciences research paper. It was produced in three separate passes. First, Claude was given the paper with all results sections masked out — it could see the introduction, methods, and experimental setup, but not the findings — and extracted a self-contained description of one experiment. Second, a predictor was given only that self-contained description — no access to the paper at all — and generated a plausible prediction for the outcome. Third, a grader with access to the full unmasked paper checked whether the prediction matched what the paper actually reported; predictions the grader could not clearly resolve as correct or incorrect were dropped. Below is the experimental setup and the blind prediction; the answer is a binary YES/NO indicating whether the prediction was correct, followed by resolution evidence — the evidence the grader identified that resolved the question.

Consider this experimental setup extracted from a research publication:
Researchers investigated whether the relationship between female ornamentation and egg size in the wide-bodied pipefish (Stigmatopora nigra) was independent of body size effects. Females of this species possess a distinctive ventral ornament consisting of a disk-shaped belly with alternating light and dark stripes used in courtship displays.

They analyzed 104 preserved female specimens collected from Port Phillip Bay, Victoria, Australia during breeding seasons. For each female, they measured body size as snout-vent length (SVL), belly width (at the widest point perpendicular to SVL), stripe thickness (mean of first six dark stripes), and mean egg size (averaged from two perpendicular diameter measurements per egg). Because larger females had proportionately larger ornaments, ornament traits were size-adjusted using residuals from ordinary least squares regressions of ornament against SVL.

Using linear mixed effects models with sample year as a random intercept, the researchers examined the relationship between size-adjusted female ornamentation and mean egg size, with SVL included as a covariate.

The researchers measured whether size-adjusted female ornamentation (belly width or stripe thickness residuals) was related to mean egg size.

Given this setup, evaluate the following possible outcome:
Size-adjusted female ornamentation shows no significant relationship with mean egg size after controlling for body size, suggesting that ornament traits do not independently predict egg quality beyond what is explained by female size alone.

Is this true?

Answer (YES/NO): YES